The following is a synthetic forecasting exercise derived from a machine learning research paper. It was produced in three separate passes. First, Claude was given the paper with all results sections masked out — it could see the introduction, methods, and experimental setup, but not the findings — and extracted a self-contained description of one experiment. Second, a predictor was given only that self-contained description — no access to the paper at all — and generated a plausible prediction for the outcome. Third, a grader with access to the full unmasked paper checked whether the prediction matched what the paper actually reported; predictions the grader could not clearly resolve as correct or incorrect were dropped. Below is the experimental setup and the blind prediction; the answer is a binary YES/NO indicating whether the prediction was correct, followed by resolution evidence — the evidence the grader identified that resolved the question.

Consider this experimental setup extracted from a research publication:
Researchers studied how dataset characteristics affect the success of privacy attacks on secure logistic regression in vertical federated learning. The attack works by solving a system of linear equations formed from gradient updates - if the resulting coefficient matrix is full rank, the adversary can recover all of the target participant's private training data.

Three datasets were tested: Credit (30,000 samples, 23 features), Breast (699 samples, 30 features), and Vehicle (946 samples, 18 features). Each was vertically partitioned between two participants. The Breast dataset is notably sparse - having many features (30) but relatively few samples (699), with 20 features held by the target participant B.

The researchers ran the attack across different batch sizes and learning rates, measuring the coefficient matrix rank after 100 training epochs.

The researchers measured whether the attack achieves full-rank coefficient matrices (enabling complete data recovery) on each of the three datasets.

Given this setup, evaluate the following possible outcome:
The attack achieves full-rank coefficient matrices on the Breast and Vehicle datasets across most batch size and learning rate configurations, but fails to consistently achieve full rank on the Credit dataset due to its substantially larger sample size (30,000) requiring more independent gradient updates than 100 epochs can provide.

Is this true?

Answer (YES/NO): NO